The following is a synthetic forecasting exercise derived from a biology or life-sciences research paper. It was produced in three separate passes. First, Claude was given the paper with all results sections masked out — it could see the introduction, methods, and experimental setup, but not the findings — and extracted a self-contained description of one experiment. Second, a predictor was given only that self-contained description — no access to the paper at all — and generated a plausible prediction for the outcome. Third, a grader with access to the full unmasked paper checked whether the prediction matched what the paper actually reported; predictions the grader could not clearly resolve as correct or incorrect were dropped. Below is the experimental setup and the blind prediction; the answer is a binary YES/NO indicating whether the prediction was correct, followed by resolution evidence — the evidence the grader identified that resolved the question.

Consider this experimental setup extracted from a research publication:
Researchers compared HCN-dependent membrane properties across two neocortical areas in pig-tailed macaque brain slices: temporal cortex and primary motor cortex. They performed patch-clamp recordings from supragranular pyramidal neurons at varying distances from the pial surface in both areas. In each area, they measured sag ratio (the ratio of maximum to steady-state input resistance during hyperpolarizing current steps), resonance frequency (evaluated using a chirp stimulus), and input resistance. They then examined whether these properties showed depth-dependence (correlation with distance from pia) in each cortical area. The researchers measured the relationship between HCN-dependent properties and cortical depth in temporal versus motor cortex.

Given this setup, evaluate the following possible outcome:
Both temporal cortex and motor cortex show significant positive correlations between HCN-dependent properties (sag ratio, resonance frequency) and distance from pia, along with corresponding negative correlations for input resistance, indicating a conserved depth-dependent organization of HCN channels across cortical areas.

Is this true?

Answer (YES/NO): NO